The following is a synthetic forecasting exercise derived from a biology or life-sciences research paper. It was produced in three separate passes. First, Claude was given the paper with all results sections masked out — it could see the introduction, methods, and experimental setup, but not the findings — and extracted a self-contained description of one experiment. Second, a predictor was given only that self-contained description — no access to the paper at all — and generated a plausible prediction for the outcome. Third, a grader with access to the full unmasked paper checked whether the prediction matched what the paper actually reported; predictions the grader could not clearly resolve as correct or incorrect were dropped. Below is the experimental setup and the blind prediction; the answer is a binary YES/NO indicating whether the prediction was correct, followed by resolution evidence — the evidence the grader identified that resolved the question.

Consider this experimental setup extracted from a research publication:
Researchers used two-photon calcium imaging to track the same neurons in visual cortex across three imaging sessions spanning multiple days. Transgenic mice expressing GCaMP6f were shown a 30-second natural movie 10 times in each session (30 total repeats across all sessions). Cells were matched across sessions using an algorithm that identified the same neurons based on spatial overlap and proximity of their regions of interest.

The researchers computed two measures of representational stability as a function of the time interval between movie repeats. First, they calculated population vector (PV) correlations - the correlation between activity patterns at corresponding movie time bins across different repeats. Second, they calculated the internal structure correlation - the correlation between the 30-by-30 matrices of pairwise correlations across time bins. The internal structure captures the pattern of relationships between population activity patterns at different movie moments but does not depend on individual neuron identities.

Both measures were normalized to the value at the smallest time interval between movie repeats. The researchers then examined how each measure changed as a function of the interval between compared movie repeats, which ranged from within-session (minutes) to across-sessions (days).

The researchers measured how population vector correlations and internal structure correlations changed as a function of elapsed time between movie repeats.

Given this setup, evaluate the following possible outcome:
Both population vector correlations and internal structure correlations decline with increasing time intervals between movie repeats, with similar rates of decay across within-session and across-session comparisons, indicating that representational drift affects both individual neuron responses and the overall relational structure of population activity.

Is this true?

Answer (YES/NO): NO